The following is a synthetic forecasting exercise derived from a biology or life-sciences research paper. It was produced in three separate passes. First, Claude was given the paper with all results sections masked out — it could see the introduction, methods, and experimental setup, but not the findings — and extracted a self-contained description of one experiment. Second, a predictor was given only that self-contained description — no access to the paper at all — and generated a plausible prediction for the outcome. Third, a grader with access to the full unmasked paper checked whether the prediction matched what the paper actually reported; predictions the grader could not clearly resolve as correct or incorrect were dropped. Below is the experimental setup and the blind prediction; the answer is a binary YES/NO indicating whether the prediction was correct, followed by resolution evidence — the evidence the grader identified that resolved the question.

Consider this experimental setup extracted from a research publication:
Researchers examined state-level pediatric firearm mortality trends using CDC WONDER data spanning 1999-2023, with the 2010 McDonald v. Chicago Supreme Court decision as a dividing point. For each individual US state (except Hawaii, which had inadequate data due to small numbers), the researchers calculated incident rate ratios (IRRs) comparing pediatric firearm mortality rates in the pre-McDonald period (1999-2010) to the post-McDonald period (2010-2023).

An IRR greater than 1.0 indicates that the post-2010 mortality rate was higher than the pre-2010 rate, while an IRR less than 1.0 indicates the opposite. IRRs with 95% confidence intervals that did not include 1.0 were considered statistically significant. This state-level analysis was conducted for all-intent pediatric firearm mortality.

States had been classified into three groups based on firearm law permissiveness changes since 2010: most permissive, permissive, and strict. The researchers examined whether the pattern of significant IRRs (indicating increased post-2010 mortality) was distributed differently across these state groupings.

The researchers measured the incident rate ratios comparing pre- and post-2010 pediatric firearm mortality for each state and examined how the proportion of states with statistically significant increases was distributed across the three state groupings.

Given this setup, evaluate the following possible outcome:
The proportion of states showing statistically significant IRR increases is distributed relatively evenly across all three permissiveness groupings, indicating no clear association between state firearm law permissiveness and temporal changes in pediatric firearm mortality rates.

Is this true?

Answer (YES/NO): NO